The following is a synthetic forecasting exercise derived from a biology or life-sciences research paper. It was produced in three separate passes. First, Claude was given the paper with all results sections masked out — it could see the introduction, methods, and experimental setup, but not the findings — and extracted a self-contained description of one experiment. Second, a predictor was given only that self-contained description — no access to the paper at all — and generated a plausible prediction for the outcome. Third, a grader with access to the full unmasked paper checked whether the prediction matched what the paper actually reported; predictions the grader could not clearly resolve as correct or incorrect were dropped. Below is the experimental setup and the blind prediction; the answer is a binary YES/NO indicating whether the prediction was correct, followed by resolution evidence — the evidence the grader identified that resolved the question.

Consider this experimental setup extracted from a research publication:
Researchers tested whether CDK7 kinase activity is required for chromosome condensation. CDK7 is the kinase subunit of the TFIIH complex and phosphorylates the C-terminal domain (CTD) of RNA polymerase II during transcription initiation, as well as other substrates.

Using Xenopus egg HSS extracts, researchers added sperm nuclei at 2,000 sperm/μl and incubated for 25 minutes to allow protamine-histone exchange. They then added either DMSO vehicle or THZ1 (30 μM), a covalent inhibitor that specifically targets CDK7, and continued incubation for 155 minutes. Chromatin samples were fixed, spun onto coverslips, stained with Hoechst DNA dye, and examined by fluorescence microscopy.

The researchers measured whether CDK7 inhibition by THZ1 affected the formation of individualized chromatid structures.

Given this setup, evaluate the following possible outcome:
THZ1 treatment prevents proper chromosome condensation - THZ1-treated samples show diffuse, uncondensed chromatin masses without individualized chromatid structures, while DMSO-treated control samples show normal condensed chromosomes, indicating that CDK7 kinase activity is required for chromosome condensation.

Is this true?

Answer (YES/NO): NO